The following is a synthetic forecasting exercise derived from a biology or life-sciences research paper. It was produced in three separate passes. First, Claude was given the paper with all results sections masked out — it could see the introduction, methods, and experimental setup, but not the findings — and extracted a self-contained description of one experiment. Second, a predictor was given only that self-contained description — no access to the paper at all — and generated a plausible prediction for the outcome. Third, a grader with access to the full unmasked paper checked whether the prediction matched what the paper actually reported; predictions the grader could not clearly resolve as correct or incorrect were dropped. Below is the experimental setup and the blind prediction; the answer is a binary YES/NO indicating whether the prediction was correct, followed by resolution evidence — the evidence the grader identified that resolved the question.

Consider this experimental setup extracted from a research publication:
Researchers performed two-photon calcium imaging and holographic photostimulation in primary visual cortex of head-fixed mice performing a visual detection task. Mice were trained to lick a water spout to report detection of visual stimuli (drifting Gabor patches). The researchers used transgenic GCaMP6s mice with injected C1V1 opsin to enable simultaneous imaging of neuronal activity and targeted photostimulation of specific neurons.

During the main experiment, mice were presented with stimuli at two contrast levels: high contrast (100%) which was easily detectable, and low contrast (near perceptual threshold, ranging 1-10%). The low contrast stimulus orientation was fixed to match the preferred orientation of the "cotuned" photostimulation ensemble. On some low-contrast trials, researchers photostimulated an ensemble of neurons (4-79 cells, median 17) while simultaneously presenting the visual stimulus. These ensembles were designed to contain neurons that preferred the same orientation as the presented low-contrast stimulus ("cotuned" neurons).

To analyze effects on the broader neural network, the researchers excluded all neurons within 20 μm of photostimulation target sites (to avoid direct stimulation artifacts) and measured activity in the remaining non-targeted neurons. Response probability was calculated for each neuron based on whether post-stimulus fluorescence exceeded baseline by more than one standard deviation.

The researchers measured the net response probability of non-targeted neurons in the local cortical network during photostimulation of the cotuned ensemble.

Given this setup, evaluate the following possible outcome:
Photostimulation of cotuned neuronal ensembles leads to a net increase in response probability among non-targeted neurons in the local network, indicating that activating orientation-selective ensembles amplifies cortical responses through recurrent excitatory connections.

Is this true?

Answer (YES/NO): NO